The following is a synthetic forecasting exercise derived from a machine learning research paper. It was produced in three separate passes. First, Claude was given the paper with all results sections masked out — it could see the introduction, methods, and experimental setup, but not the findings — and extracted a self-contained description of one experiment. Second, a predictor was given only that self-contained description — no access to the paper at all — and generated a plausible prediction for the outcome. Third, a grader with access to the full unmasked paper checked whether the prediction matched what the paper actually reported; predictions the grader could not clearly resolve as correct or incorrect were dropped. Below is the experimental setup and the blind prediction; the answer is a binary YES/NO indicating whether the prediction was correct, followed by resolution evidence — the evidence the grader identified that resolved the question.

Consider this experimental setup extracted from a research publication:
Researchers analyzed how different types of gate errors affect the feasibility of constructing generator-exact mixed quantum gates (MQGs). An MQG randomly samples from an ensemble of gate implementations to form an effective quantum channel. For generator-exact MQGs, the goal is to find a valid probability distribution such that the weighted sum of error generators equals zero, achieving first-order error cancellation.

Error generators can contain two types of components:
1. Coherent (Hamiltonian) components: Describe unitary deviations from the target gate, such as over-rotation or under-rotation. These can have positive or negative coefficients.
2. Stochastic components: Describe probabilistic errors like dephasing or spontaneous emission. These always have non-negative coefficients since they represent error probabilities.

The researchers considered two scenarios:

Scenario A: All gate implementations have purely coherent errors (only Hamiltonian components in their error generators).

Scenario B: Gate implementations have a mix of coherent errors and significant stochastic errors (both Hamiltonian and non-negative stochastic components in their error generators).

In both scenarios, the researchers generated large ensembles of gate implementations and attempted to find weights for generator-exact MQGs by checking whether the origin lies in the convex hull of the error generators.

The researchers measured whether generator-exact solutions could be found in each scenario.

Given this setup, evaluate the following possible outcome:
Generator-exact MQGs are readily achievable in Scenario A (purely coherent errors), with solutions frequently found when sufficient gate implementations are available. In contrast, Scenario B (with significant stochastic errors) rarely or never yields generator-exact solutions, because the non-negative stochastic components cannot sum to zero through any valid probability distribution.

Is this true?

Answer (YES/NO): YES